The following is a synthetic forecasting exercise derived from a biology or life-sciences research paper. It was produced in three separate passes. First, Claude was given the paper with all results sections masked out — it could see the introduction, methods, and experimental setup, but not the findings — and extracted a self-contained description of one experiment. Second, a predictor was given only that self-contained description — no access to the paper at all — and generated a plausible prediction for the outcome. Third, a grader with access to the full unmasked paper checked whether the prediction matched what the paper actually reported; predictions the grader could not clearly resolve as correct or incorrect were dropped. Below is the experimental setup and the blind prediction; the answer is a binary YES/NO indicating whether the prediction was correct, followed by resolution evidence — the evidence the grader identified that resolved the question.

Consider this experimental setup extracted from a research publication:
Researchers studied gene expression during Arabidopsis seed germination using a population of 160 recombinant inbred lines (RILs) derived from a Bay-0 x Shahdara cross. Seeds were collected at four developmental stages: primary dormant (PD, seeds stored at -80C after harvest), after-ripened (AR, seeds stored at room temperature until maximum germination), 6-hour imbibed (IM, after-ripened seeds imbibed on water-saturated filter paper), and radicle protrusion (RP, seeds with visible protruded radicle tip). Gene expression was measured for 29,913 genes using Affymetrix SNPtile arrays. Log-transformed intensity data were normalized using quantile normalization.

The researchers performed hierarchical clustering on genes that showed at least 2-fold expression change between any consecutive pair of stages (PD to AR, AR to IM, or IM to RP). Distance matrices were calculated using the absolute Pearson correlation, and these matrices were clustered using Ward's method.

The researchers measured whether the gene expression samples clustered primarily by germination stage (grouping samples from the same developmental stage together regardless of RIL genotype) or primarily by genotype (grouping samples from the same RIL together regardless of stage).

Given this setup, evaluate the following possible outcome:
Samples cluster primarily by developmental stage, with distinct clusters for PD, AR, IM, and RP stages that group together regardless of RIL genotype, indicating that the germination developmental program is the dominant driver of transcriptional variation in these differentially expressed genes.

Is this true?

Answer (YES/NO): NO